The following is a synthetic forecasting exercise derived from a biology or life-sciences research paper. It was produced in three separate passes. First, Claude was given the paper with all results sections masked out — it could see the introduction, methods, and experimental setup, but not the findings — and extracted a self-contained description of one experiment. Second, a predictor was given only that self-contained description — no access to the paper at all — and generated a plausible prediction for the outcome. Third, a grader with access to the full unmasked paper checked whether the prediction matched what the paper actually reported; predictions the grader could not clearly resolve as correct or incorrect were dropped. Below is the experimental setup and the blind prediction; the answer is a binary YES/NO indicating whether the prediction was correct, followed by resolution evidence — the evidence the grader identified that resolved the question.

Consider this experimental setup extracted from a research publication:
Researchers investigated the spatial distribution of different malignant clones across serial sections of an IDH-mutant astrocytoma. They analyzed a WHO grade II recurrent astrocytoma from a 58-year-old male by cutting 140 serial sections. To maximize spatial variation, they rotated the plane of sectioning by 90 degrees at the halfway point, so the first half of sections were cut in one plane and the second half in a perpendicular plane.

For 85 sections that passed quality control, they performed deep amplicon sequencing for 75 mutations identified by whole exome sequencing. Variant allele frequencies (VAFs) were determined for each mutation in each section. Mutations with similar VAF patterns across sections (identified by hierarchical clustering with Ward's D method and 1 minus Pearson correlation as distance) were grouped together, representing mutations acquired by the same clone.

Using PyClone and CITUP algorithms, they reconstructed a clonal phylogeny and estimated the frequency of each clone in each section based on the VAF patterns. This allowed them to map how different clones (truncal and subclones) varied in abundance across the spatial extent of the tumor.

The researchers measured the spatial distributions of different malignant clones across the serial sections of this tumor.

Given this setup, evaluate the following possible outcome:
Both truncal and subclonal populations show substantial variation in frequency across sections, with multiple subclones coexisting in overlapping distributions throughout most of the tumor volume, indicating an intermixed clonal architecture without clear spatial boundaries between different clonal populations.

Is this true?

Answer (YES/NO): NO